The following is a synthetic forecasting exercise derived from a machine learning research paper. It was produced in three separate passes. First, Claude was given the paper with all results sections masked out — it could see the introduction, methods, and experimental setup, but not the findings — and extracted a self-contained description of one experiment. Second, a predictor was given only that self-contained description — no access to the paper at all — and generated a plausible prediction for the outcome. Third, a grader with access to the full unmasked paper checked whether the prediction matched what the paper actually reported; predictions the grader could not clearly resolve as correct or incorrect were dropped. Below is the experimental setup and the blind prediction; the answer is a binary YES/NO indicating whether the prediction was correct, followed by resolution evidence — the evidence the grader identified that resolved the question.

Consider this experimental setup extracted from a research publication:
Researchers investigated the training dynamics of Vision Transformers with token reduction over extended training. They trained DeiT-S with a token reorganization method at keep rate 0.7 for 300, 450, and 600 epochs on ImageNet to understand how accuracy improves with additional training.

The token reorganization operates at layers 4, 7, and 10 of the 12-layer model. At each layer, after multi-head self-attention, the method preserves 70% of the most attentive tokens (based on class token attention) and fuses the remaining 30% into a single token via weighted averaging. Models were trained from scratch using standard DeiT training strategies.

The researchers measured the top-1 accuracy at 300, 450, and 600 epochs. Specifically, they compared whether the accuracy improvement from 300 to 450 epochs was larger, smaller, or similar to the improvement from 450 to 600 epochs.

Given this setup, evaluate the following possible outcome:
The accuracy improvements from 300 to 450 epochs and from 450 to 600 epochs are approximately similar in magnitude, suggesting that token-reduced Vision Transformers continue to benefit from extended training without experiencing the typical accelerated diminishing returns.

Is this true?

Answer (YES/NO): YES